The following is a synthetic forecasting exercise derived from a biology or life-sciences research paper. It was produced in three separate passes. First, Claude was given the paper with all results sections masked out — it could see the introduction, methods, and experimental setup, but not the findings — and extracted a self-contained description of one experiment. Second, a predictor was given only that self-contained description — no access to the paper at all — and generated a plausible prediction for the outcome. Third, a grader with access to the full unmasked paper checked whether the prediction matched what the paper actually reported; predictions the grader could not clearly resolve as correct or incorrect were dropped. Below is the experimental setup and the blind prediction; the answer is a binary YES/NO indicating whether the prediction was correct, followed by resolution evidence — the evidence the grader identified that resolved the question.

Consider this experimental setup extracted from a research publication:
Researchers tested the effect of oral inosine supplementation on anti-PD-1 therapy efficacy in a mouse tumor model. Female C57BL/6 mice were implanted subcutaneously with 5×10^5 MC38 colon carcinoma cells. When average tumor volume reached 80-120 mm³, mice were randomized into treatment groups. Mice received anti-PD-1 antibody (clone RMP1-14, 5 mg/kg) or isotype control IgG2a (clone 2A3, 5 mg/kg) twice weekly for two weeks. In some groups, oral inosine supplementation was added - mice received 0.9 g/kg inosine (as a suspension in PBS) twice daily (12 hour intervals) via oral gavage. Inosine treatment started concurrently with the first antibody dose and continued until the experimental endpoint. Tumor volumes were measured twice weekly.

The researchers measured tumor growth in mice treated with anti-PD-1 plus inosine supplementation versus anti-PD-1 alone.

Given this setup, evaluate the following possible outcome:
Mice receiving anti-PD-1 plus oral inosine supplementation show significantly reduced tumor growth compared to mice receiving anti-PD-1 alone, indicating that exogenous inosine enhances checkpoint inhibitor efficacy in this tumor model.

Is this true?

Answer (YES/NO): NO